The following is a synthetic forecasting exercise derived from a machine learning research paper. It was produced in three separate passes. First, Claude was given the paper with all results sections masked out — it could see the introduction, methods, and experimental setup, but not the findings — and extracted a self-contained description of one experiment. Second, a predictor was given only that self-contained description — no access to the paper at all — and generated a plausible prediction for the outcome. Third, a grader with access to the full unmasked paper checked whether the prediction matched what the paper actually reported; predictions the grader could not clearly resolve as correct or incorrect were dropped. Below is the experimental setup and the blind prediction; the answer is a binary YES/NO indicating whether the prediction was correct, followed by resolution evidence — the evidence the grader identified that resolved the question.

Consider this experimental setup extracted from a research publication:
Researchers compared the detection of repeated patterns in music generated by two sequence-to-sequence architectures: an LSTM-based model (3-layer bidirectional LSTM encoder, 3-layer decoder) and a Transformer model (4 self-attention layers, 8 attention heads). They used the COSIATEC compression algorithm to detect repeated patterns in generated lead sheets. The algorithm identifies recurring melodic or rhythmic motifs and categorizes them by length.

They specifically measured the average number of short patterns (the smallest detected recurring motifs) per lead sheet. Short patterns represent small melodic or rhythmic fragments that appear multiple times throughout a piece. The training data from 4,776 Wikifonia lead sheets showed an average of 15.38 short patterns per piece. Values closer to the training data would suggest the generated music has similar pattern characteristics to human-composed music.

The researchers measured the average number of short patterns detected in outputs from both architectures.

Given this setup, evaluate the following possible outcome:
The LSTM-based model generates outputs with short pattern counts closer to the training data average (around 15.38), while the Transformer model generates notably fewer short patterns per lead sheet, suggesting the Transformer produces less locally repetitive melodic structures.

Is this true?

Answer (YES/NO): NO